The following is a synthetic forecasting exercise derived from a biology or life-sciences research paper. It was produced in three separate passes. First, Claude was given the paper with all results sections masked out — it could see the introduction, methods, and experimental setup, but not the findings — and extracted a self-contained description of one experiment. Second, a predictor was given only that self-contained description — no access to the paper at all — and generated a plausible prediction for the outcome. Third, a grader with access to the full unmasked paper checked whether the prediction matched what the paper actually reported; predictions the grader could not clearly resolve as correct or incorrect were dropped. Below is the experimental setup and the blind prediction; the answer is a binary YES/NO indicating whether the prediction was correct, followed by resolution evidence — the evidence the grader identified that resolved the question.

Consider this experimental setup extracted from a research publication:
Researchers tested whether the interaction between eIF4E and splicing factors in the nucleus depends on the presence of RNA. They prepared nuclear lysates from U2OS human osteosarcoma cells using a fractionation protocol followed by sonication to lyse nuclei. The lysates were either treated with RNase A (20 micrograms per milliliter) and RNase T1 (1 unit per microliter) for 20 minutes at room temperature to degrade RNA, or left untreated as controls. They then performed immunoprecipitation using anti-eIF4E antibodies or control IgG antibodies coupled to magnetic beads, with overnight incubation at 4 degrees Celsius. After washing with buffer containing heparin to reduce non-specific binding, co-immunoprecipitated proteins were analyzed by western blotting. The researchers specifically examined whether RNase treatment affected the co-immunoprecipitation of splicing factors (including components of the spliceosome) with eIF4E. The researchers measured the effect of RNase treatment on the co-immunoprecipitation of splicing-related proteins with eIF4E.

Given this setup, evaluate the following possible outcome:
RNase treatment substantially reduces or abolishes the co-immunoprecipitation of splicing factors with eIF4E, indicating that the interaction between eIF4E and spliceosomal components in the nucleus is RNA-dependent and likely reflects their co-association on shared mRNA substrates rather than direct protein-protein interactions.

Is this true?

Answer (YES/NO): YES